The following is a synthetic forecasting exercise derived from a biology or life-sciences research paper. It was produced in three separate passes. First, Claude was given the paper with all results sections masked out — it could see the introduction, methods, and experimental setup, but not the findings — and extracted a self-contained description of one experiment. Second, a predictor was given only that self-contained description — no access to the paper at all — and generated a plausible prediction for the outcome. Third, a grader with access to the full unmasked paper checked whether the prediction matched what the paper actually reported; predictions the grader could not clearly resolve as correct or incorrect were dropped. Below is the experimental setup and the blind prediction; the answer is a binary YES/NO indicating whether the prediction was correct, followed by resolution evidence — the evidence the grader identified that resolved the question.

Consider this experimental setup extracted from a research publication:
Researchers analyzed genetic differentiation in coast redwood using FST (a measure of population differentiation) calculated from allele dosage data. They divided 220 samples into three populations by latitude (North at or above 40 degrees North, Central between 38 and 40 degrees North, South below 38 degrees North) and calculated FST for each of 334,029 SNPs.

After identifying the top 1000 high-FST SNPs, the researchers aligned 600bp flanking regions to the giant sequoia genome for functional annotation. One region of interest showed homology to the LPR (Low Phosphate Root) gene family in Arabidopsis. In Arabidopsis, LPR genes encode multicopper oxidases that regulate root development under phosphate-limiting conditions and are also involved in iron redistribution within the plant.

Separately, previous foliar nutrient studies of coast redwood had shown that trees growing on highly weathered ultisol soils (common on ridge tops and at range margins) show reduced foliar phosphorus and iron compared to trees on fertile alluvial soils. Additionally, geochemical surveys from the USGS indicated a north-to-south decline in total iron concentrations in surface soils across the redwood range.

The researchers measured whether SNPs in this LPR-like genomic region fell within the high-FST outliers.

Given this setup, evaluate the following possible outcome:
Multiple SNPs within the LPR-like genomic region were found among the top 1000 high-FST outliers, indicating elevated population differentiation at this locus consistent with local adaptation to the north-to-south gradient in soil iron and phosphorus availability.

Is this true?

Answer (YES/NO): NO